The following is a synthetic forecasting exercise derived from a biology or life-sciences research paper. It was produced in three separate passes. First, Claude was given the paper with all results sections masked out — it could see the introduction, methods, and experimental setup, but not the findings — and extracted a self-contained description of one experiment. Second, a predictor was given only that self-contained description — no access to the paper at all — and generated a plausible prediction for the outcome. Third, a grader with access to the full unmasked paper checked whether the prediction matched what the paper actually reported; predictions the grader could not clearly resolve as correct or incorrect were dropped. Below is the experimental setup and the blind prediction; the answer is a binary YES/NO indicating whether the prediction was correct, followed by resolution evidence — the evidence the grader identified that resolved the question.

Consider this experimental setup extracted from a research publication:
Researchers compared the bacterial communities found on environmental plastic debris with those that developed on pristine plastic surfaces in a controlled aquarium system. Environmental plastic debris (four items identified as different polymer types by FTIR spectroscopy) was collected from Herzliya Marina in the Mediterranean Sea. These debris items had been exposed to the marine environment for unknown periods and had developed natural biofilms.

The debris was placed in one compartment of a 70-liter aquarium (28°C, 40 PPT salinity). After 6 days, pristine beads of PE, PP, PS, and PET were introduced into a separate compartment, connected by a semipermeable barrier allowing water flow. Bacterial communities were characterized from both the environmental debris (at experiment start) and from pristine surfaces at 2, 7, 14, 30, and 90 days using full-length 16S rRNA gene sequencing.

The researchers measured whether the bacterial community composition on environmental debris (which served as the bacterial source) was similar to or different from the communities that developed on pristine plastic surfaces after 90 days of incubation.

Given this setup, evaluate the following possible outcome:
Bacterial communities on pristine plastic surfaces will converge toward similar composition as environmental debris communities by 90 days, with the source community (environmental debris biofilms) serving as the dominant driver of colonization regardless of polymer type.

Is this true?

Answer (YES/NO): NO